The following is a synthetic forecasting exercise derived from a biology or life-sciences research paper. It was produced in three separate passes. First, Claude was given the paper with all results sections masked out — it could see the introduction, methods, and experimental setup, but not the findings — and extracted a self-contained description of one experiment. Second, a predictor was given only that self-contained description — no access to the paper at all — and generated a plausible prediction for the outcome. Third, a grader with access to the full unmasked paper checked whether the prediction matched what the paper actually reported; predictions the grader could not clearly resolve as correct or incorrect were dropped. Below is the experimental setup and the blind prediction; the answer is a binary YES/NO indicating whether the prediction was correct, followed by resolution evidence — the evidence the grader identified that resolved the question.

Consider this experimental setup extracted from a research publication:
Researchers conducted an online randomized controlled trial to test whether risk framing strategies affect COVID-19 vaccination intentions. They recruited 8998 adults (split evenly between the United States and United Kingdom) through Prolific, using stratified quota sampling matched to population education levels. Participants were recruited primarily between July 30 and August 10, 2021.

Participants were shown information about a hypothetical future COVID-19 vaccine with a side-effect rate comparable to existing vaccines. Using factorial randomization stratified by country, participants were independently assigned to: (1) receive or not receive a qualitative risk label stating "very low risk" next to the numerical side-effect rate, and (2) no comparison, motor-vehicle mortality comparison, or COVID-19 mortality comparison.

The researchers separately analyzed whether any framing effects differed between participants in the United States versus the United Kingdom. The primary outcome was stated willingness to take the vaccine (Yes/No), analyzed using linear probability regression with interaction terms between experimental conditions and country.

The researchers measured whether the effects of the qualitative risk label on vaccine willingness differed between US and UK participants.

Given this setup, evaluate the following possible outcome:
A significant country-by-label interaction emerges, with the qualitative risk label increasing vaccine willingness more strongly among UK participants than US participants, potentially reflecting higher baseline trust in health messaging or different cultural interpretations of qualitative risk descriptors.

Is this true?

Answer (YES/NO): NO